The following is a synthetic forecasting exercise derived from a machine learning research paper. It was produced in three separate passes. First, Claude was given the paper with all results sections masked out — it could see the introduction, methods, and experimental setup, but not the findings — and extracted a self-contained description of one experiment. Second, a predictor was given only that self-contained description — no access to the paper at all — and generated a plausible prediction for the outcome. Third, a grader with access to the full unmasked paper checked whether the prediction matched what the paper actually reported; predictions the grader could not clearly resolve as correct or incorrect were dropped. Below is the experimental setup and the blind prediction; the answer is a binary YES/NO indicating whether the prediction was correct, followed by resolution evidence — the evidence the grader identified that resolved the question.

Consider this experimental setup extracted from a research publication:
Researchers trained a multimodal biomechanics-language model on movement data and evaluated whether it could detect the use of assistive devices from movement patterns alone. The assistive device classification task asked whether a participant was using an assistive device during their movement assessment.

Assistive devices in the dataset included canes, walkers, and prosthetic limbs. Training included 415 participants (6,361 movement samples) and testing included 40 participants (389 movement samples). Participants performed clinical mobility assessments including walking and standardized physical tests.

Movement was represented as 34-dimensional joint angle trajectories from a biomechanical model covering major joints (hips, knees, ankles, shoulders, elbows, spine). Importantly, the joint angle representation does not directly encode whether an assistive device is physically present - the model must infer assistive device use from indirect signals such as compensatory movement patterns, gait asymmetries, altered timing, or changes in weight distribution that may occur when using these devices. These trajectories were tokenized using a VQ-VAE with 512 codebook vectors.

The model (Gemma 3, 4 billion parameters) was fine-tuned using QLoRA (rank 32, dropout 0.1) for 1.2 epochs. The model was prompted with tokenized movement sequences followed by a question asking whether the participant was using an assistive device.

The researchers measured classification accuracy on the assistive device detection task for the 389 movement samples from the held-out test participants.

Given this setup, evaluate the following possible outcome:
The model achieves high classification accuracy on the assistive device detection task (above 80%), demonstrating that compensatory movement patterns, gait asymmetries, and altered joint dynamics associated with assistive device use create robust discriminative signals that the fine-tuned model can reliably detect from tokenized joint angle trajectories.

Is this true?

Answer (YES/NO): NO